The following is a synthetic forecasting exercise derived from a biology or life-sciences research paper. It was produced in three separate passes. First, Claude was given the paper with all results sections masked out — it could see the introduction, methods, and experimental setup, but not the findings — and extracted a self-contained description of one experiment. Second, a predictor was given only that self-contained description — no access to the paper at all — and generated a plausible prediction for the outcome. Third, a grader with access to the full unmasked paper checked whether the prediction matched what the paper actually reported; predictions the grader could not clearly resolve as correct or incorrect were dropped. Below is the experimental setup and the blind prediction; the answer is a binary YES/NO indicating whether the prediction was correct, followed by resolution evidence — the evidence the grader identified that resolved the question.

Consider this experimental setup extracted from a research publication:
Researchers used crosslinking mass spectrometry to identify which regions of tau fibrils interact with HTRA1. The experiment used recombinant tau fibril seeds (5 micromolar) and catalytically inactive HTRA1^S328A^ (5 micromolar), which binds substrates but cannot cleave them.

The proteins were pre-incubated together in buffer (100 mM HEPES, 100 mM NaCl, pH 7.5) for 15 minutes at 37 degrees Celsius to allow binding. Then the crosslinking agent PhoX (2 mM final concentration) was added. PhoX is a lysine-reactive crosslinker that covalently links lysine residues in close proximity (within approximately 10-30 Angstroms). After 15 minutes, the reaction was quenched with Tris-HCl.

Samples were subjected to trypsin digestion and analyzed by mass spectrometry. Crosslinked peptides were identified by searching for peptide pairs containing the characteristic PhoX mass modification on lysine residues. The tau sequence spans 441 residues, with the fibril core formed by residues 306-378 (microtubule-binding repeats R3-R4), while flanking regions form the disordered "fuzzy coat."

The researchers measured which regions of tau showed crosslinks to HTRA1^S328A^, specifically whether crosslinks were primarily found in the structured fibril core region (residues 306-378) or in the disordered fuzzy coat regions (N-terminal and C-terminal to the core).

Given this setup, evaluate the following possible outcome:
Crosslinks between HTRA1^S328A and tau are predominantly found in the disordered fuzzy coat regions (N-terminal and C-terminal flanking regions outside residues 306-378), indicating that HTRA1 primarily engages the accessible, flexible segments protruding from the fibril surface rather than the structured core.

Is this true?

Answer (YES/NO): NO